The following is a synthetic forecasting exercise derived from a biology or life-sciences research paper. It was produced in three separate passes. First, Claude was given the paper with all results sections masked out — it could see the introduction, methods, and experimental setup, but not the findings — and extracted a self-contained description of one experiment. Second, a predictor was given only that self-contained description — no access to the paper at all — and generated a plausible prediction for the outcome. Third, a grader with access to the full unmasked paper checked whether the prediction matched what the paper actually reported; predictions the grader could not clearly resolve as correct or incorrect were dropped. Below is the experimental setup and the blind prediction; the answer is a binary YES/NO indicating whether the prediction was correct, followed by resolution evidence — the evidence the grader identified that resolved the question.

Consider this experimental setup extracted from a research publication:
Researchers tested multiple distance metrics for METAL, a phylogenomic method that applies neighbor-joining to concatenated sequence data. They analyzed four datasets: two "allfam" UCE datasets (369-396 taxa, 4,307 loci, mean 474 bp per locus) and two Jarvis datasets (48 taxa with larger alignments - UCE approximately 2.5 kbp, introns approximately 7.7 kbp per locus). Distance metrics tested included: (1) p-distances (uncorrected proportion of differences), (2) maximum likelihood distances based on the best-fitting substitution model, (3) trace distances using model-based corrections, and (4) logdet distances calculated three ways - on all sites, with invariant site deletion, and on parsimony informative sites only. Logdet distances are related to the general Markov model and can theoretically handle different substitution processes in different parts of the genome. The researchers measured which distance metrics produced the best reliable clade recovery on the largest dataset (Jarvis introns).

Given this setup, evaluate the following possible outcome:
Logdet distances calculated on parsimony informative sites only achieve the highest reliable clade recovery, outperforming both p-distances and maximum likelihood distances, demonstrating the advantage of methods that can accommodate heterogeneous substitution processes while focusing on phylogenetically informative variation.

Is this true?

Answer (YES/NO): NO